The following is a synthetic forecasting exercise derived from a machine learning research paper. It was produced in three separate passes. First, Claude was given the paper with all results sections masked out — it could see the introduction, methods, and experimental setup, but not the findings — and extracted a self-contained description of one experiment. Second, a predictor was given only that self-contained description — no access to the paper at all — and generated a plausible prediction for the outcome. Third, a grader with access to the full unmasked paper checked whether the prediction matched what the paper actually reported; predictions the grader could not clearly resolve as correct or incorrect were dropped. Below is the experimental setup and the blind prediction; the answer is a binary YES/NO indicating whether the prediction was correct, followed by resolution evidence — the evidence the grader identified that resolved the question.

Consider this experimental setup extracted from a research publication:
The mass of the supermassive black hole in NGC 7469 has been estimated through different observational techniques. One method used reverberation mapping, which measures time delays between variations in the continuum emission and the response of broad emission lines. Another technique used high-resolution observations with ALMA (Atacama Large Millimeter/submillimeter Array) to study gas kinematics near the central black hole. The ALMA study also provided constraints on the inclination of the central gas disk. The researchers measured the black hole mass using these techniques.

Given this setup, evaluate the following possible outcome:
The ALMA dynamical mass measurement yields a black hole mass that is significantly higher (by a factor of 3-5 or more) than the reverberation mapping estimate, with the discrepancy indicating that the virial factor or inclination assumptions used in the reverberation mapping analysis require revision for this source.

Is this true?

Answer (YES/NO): NO